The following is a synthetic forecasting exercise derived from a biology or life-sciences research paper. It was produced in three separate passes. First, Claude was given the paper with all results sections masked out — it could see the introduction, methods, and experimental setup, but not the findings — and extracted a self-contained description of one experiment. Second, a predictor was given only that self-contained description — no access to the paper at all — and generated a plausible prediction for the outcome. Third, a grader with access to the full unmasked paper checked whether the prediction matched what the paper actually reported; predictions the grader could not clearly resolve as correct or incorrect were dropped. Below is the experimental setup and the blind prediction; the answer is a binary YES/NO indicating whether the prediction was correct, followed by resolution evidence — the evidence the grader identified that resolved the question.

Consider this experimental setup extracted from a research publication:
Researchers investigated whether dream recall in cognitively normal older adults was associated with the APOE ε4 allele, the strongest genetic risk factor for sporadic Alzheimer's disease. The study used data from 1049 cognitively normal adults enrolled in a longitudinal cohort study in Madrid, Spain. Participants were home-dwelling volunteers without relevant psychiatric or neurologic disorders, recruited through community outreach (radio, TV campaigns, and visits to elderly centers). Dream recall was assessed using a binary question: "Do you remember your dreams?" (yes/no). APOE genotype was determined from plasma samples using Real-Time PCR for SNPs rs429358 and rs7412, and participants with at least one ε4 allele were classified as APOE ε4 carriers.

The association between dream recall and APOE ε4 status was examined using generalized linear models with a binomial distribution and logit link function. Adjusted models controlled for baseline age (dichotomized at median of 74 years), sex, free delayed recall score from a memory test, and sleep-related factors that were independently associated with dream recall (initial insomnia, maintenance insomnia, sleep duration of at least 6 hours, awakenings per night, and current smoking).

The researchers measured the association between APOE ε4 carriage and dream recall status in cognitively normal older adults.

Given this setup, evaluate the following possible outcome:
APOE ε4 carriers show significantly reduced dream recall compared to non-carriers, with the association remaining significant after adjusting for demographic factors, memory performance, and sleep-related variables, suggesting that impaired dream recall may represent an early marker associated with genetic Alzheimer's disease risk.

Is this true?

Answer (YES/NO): YES